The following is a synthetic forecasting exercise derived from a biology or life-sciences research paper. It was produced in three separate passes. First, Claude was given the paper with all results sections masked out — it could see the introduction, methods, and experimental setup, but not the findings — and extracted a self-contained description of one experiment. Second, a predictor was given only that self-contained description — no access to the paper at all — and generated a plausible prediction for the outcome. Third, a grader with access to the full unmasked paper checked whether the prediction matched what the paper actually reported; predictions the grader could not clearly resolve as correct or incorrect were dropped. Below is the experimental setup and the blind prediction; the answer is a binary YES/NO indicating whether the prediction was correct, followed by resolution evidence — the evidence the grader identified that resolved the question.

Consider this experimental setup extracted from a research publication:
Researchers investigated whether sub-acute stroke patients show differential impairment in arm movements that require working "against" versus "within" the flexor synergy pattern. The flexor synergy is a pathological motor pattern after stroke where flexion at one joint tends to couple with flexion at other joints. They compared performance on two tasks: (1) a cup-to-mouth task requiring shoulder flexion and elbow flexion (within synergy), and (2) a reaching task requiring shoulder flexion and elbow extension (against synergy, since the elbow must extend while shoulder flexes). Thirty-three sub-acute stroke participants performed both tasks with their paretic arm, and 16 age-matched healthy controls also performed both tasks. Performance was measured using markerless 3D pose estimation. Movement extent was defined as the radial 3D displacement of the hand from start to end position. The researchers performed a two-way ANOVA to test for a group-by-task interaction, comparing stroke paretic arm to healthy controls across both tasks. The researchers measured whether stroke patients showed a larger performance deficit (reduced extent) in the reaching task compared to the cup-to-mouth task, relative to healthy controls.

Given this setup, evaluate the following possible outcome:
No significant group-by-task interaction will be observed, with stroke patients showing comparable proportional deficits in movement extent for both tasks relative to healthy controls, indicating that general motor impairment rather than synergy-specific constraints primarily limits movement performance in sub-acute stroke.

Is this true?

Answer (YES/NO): YES